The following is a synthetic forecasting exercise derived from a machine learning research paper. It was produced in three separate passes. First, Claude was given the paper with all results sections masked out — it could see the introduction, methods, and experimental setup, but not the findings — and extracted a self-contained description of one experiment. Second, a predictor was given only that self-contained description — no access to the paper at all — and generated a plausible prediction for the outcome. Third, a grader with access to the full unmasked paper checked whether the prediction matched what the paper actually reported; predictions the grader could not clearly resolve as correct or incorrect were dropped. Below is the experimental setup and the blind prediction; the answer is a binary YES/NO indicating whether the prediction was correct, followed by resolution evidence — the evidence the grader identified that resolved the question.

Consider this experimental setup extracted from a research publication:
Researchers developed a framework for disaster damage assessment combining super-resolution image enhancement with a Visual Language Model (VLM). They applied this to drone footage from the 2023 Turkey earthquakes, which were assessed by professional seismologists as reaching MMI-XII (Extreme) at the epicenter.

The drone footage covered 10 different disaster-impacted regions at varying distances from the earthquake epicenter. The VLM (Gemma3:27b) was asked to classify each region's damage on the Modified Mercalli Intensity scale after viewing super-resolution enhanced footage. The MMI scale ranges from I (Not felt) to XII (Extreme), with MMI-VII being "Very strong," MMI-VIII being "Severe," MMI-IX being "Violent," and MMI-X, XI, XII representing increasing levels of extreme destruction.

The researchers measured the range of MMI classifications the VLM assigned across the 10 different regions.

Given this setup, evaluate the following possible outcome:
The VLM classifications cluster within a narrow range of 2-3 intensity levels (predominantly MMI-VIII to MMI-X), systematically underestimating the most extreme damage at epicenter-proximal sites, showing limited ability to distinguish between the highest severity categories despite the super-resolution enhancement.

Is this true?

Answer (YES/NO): NO